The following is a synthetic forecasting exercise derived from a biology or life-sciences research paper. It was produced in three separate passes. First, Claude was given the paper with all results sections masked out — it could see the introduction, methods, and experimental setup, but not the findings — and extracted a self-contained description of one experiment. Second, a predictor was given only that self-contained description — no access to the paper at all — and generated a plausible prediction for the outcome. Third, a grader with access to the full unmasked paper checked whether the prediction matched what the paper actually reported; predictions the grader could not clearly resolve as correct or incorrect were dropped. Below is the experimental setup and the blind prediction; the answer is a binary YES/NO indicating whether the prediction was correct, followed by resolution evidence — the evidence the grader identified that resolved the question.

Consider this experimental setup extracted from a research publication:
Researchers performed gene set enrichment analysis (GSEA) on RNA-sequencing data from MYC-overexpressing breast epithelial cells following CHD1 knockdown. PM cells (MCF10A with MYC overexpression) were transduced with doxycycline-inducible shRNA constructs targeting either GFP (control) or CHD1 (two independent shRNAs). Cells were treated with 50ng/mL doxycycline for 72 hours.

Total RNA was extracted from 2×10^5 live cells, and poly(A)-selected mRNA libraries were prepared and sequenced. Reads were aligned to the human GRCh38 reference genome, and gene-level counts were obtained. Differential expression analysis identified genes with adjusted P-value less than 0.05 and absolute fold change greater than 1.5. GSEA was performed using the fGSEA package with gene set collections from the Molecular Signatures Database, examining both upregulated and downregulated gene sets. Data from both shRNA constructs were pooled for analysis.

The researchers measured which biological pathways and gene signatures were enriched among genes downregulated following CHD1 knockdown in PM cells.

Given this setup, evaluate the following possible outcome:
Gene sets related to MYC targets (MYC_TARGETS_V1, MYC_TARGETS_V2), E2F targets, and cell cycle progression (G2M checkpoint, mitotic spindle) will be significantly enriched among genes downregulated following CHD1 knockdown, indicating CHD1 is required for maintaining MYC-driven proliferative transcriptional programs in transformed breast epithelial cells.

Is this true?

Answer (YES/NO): NO